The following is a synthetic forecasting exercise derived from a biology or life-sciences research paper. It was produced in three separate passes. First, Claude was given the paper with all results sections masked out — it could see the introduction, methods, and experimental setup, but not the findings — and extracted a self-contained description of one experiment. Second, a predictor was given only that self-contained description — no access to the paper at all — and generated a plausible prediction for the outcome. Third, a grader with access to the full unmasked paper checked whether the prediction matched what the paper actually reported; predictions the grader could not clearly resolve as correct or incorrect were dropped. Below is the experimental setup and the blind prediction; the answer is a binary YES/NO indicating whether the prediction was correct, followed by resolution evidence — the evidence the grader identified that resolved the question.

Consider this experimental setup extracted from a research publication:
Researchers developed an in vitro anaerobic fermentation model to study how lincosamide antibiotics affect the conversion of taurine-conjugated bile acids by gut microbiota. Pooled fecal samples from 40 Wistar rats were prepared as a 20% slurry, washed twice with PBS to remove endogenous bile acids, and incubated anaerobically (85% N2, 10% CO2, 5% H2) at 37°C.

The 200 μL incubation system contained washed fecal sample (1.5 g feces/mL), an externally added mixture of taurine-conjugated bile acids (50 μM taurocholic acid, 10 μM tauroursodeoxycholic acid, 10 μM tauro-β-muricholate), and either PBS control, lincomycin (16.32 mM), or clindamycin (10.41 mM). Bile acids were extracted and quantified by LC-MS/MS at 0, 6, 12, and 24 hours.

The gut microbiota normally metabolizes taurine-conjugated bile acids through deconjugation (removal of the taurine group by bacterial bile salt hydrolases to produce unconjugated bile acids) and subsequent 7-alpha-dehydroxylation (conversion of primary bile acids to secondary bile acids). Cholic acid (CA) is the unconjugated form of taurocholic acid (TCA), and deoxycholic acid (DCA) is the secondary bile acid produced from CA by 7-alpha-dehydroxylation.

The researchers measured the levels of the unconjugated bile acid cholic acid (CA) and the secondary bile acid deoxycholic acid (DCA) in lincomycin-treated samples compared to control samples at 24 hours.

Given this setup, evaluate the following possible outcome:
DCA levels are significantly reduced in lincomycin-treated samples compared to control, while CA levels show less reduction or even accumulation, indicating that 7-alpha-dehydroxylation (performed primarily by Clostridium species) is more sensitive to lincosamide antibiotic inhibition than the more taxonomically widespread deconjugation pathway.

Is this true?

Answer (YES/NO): YES